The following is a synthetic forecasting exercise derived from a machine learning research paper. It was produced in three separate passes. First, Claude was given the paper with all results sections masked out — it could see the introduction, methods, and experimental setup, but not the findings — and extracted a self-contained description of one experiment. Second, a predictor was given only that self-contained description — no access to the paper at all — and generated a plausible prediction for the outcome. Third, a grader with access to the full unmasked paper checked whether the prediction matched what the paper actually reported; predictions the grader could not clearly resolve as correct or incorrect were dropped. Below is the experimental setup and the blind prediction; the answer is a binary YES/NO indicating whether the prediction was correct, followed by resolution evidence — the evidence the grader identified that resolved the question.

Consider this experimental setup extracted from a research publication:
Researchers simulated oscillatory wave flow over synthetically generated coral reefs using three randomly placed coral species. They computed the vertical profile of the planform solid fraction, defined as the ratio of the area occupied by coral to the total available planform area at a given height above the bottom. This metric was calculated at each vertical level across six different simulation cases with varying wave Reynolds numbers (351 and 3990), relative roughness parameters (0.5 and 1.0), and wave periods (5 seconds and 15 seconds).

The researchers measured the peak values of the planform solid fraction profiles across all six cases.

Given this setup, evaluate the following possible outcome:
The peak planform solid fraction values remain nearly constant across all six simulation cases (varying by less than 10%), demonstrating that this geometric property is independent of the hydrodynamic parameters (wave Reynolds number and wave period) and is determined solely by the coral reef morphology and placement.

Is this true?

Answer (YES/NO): YES